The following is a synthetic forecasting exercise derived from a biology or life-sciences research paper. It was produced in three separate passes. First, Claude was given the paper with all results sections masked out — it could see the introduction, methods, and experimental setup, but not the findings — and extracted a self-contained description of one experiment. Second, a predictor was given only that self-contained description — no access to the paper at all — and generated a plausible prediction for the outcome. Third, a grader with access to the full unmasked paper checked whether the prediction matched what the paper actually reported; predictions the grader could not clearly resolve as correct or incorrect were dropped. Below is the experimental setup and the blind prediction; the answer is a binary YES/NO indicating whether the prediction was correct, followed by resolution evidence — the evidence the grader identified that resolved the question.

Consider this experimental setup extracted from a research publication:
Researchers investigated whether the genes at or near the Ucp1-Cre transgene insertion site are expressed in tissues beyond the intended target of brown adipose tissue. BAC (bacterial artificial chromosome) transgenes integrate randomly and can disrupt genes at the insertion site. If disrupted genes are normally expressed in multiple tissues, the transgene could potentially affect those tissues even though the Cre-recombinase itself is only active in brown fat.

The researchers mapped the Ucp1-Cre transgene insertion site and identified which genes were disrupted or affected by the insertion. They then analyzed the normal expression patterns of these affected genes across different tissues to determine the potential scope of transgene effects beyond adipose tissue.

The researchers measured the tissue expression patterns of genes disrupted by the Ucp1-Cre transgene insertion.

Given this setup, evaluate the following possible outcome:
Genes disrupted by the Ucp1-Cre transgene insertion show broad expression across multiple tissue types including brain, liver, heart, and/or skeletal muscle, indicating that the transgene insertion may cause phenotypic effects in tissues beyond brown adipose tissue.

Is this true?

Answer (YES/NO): YES